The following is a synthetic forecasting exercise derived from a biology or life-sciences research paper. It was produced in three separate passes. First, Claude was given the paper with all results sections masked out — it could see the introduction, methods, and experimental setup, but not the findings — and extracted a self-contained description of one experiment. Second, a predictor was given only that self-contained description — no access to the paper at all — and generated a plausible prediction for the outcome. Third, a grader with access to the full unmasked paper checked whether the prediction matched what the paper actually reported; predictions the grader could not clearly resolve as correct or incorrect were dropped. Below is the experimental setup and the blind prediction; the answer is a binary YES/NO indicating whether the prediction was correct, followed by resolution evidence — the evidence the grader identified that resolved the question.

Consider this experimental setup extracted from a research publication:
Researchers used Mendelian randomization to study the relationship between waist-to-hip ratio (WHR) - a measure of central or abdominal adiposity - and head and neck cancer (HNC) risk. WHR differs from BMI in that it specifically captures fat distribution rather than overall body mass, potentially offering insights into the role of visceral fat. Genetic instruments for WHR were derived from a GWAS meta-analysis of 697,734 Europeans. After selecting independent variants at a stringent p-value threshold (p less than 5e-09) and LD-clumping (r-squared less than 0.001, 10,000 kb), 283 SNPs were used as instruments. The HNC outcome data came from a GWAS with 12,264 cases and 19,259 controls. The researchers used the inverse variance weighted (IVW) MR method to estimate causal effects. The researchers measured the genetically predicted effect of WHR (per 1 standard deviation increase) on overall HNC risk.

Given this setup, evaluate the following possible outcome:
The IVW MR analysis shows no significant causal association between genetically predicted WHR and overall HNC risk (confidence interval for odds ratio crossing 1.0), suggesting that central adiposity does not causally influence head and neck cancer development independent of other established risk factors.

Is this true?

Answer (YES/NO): YES